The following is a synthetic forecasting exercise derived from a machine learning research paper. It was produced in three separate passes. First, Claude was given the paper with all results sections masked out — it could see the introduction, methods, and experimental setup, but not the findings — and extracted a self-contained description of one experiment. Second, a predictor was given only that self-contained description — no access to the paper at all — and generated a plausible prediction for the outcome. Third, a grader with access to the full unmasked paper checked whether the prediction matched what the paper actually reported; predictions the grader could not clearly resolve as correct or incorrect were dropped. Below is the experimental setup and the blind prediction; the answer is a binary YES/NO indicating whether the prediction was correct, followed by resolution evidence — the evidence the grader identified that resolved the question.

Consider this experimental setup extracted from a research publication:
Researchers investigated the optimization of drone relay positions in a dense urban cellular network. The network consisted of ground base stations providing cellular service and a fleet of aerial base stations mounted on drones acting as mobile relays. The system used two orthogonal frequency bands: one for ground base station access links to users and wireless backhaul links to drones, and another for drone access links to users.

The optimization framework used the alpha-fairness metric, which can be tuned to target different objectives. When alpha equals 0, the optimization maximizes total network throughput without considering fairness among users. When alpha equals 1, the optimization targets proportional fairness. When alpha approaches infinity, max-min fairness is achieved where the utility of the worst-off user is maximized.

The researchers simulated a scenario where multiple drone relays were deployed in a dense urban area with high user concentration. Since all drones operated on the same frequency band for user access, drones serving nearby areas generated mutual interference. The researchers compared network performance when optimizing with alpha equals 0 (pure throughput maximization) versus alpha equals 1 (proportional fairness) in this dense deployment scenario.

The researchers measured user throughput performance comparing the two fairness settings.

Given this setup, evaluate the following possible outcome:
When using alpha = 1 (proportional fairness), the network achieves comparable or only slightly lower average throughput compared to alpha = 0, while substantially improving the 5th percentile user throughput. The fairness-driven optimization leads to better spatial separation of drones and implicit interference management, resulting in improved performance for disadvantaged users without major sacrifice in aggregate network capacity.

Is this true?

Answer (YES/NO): NO